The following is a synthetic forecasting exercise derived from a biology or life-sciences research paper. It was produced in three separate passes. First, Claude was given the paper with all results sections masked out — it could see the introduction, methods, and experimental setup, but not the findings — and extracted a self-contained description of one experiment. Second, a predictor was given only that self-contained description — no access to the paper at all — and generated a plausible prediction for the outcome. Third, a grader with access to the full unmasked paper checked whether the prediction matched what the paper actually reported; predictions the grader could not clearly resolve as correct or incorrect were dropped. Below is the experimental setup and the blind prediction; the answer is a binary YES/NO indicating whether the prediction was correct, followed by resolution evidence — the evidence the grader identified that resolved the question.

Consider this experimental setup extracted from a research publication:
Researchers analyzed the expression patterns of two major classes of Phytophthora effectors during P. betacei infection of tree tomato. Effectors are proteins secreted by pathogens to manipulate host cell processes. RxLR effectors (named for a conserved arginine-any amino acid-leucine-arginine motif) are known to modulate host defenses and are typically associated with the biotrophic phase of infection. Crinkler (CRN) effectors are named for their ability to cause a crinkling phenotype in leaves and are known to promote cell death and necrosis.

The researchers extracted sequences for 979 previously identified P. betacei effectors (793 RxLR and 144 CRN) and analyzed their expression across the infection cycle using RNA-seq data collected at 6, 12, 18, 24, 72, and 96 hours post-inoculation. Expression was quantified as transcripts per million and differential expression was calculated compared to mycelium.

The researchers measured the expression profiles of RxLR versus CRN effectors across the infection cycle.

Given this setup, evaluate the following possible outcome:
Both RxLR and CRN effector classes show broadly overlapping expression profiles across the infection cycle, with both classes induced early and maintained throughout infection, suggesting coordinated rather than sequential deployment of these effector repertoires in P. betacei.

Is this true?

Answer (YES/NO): NO